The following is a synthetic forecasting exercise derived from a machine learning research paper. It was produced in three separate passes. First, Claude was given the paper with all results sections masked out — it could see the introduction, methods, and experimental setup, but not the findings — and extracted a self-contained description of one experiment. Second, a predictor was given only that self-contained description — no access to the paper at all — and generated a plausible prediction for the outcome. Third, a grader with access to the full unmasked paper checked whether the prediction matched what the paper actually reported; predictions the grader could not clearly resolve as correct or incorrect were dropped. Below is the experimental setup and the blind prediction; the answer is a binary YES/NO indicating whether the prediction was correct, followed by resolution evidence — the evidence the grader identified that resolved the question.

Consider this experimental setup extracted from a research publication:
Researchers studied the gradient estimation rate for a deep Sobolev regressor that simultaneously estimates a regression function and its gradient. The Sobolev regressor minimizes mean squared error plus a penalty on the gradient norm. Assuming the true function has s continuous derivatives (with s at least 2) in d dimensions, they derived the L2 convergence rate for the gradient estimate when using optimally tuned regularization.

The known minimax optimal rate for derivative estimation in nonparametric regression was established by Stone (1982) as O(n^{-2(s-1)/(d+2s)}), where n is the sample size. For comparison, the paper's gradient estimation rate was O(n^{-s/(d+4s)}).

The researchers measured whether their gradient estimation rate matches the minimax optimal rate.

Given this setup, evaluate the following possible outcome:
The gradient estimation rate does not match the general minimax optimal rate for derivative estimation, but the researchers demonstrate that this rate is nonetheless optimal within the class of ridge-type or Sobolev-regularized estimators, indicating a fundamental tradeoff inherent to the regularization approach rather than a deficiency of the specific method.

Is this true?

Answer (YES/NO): NO